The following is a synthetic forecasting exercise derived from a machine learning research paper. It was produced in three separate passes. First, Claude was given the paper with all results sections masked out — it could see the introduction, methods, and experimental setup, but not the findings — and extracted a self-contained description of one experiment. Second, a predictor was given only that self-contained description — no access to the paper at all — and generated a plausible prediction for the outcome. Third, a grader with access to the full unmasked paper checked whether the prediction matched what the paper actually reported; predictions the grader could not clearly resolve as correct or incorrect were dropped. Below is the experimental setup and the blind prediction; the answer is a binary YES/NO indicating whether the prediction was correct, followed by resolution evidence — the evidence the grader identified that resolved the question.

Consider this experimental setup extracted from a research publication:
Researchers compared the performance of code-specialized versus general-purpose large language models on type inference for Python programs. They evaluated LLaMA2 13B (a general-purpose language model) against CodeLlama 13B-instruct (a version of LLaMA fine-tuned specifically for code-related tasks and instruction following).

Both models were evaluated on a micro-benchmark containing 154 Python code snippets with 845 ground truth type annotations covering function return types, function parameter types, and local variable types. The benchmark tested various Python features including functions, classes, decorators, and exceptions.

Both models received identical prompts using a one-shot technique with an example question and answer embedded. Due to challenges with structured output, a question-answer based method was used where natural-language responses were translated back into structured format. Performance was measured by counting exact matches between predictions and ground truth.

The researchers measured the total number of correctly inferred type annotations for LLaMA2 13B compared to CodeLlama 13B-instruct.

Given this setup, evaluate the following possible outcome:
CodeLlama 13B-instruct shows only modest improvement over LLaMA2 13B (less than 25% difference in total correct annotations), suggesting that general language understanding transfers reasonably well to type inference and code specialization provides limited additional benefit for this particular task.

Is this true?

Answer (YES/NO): NO